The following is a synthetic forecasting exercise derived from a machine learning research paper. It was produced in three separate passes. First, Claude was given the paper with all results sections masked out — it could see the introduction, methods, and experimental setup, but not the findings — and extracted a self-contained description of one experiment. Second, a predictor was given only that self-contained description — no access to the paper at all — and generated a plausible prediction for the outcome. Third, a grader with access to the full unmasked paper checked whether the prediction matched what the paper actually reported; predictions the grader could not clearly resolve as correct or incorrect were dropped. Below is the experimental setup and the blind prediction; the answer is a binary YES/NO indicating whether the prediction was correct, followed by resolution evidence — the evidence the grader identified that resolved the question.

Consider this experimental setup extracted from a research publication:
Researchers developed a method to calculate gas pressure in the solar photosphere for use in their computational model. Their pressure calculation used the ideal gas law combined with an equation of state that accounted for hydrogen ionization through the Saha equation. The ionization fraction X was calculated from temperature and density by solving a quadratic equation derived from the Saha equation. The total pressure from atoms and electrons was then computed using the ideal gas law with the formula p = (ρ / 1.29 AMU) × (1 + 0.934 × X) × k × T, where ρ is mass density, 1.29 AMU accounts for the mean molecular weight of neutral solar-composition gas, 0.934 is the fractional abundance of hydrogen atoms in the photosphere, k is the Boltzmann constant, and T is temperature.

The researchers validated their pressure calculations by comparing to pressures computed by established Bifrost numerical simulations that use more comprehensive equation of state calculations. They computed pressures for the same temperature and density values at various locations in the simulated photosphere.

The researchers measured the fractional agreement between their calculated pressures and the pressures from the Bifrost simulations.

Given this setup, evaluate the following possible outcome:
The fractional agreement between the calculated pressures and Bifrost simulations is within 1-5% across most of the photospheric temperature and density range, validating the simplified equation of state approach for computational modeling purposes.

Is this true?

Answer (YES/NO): NO